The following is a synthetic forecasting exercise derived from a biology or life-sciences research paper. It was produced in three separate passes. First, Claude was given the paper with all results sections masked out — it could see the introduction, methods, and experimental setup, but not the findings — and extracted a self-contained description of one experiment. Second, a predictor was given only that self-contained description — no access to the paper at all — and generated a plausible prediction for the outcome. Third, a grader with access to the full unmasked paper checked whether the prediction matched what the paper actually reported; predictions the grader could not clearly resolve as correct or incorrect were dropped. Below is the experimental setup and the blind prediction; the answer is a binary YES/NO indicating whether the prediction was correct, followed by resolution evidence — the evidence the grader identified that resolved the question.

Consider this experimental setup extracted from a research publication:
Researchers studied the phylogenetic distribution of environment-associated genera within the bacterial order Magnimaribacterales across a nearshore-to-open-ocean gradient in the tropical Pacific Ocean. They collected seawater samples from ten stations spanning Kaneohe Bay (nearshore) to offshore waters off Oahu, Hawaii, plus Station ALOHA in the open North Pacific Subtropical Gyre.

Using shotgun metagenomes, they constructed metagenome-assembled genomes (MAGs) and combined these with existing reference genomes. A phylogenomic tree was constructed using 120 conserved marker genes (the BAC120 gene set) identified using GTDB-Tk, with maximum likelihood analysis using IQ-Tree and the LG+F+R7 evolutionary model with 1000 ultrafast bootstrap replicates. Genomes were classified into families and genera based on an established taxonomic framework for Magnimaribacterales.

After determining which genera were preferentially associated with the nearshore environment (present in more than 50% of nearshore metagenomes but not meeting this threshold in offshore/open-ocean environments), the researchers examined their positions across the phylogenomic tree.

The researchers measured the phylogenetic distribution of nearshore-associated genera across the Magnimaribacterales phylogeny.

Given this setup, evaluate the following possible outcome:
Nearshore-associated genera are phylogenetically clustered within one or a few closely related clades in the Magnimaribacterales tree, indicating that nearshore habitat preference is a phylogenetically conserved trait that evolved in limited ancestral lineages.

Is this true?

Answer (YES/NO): NO